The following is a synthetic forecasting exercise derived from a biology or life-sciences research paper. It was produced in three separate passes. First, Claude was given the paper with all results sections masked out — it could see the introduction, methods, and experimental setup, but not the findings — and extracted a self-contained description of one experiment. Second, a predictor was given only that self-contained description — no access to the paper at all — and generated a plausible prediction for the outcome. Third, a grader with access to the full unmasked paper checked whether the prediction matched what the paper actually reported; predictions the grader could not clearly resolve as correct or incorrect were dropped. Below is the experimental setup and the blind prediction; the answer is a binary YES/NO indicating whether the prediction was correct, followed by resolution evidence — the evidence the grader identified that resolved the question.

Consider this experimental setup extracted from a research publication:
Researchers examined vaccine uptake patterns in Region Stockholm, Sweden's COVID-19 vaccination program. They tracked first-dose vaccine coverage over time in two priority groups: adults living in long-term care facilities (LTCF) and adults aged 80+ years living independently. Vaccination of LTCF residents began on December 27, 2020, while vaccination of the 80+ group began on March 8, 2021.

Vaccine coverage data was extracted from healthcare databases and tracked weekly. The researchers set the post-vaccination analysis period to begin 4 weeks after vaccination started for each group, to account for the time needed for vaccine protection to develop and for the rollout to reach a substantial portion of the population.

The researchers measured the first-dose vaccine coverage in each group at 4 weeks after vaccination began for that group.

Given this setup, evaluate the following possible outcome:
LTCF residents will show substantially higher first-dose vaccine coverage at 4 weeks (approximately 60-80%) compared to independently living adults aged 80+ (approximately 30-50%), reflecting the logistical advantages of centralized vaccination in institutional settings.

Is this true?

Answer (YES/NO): NO